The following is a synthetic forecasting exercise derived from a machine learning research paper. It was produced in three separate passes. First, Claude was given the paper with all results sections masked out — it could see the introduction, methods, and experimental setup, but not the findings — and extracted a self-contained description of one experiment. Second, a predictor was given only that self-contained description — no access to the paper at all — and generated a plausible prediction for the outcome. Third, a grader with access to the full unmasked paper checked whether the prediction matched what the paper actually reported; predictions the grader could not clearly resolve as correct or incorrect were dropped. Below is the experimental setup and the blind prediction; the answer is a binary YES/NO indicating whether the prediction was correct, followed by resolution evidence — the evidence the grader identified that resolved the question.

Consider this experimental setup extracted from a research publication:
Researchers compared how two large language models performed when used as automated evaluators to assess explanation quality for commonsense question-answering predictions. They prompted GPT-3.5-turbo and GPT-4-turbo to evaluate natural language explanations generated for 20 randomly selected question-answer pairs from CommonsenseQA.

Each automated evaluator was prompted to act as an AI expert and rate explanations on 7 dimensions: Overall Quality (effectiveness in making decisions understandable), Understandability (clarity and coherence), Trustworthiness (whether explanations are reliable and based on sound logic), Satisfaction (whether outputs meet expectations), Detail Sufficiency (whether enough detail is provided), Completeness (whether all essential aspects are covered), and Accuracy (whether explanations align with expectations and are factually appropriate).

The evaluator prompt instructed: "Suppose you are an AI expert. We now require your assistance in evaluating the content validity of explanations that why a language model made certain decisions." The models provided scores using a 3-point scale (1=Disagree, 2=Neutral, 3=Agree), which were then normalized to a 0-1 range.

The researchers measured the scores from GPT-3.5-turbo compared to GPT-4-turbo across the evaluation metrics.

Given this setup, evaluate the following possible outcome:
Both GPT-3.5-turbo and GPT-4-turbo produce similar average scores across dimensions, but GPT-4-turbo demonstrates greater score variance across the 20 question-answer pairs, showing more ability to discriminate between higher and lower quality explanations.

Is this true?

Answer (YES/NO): NO